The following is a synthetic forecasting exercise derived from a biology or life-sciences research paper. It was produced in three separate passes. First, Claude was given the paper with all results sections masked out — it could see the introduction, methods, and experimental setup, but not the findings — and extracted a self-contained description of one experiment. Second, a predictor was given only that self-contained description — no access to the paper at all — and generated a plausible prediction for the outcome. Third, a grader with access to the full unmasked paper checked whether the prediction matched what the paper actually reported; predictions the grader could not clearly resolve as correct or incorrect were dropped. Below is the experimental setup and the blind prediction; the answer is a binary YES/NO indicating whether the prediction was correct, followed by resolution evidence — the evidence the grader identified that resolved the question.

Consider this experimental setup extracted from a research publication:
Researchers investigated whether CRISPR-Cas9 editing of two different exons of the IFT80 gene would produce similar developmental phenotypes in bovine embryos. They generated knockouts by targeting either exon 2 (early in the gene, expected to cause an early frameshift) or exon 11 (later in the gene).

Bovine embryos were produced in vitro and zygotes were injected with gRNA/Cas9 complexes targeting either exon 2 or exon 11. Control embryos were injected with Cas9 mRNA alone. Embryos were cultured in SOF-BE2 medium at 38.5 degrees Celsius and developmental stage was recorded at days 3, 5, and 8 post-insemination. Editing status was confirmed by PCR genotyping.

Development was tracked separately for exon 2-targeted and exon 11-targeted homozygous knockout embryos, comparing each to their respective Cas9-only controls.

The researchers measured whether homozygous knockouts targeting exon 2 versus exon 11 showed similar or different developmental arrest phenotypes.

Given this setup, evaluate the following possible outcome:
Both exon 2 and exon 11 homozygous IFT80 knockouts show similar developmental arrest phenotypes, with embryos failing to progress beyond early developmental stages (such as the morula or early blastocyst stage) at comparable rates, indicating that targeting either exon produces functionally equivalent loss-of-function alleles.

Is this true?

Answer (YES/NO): NO